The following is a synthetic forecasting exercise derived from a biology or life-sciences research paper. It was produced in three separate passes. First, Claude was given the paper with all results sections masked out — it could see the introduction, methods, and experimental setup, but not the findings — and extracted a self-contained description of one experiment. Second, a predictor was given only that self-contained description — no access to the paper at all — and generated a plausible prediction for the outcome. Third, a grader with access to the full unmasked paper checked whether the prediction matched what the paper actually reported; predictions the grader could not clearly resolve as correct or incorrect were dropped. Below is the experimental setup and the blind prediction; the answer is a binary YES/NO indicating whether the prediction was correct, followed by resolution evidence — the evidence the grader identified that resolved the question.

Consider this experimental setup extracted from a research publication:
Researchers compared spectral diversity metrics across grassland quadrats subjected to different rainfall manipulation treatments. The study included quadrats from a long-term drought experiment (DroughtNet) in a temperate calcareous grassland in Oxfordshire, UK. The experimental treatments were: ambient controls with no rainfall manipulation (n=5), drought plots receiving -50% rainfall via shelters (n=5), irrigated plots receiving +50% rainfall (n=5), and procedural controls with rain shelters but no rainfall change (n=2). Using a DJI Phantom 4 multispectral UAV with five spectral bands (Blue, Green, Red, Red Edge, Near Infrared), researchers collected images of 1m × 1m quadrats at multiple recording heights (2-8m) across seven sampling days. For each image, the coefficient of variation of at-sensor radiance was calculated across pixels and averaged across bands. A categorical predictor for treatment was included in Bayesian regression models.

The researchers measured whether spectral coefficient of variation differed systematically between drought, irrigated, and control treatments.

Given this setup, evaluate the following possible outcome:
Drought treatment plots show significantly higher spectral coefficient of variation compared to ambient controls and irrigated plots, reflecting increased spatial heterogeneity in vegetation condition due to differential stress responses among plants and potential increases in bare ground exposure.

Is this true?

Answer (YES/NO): NO